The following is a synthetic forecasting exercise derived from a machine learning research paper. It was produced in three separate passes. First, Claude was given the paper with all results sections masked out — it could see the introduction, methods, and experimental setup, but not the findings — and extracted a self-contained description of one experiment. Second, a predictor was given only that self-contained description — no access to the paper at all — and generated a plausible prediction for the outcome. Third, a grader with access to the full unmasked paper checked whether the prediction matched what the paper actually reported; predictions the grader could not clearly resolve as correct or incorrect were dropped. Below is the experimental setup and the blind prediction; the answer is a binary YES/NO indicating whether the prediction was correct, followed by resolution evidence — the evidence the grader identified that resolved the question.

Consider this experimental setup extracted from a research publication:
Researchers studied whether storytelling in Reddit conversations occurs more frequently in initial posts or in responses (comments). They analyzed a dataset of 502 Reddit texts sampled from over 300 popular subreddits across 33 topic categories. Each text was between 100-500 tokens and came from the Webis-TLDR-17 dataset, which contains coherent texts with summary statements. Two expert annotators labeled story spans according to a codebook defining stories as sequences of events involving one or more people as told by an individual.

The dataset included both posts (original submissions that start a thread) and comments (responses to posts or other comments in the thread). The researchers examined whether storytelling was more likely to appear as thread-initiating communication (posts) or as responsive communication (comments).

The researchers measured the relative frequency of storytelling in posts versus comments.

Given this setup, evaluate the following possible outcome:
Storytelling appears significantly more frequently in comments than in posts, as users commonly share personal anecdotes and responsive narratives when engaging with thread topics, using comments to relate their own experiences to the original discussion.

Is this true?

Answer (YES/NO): NO